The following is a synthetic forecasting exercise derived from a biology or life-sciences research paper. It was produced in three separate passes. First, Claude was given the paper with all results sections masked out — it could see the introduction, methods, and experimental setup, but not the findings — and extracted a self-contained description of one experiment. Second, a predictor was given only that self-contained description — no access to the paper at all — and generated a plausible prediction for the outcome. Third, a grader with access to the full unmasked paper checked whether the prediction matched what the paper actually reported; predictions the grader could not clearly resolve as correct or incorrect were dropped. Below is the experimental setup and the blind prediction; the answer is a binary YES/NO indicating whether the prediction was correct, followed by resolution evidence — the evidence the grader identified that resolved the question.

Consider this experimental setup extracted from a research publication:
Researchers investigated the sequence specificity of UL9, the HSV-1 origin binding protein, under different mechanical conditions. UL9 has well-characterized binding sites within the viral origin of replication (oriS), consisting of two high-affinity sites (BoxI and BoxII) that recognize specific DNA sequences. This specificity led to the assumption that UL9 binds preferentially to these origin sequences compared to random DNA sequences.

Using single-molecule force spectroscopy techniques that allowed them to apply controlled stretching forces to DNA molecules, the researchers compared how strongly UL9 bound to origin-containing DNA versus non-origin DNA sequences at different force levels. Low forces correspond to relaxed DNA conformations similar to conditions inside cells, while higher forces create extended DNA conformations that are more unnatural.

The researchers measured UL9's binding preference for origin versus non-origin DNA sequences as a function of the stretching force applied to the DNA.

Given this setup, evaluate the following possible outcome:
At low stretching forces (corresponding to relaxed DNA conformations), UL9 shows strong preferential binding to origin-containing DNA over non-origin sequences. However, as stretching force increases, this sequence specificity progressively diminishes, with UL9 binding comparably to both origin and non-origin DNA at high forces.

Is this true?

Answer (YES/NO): NO